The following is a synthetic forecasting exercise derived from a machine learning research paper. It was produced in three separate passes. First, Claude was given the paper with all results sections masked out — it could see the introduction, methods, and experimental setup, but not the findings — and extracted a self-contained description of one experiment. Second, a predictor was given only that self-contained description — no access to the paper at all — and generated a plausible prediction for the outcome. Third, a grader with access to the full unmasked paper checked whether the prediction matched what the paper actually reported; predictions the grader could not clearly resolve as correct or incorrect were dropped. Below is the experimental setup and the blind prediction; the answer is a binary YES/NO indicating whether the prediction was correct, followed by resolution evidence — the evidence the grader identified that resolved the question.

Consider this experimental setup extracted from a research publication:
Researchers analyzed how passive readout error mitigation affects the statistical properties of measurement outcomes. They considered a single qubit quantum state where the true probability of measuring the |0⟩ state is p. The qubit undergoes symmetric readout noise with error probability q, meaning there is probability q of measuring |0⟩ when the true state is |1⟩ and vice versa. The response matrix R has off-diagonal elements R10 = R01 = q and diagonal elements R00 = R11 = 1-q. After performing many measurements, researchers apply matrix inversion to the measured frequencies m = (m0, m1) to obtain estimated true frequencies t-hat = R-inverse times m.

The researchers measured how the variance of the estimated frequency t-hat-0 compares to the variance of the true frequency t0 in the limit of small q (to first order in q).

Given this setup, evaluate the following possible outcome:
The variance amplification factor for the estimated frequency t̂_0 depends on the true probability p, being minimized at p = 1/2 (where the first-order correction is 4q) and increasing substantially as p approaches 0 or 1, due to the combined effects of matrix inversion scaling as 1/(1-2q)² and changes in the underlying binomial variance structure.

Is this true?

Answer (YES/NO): NO